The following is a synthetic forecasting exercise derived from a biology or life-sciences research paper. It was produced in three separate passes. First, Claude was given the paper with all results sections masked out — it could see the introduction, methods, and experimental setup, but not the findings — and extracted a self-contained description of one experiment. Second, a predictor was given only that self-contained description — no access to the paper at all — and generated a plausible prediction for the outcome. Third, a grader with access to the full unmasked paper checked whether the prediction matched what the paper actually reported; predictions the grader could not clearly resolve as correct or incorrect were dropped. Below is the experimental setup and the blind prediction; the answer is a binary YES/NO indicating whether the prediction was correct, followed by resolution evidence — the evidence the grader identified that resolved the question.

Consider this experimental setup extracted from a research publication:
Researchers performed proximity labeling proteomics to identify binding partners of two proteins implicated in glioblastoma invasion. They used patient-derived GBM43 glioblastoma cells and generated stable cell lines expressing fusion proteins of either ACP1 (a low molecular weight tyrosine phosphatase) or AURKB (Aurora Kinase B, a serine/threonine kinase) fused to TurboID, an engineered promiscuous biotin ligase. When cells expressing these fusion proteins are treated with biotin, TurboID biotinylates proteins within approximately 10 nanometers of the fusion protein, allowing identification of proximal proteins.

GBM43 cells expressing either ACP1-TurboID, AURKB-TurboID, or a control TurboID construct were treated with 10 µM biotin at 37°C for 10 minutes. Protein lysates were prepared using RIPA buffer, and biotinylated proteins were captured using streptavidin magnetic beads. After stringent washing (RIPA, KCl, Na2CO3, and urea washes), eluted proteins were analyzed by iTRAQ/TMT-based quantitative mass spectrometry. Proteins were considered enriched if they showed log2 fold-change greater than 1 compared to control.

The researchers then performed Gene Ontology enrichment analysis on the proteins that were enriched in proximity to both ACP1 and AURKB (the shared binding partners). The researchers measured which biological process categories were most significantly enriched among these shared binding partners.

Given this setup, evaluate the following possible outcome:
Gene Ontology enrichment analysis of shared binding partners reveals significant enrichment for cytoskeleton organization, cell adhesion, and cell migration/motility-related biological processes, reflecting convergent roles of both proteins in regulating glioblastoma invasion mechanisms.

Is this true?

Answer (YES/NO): YES